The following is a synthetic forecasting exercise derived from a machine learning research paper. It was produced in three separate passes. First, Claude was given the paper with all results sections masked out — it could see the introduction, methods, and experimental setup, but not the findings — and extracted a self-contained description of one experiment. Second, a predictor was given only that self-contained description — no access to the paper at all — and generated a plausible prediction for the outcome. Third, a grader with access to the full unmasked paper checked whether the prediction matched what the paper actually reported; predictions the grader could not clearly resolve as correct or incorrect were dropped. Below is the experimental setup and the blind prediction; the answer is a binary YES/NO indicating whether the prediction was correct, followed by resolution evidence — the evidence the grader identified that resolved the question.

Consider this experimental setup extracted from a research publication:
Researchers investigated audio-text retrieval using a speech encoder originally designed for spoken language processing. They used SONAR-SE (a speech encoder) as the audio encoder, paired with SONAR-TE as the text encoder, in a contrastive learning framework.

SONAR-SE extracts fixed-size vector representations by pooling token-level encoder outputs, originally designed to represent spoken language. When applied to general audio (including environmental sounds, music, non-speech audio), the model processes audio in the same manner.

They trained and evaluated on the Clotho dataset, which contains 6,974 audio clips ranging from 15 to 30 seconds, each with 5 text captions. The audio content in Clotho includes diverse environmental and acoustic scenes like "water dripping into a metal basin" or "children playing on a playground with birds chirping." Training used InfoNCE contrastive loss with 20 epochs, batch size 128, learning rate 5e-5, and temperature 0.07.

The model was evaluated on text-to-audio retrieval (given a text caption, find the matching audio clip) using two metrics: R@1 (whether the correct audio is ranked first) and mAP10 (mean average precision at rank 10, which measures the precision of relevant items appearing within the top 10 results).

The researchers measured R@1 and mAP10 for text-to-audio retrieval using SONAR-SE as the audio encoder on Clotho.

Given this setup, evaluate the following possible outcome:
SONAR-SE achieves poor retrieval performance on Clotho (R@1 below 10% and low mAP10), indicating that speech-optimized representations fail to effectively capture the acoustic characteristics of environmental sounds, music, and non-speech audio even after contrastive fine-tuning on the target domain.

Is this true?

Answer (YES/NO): NO